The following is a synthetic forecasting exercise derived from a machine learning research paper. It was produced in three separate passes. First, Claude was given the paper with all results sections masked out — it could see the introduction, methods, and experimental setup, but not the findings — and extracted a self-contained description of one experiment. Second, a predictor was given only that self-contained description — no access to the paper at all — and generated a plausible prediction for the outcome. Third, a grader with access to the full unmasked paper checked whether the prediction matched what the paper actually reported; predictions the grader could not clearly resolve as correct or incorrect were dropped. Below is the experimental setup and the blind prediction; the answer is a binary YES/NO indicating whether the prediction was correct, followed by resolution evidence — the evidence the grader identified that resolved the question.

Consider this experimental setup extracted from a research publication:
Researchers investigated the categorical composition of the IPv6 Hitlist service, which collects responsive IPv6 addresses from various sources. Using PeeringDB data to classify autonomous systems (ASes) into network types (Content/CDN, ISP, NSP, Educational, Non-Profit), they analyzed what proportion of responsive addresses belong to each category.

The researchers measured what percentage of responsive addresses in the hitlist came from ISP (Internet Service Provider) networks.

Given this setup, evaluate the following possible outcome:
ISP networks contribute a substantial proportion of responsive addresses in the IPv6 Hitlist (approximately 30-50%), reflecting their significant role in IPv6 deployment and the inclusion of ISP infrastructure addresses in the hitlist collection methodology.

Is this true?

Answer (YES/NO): YES